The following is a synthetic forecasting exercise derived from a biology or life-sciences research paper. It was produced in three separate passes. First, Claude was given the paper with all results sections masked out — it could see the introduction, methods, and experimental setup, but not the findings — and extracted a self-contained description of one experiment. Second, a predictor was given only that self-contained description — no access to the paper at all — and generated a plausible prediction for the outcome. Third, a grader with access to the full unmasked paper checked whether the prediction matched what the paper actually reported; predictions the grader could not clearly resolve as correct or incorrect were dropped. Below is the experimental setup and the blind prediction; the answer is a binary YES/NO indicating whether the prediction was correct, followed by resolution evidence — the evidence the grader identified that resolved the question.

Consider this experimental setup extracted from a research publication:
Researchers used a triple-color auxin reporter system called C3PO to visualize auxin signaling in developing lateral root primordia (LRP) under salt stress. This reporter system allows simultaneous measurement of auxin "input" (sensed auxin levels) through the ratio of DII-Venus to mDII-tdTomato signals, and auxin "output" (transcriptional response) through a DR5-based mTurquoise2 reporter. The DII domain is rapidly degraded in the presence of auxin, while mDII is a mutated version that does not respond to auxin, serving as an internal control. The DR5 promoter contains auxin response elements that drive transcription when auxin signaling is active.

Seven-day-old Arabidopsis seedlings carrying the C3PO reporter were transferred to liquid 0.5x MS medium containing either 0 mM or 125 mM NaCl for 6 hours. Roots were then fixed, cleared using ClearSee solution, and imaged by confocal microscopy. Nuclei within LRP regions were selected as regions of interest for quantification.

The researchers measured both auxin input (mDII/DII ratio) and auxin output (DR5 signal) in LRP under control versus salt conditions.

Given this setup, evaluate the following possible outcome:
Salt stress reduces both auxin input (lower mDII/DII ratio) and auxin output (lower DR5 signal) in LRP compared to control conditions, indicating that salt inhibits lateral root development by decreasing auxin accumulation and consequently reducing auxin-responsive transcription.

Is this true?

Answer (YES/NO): NO